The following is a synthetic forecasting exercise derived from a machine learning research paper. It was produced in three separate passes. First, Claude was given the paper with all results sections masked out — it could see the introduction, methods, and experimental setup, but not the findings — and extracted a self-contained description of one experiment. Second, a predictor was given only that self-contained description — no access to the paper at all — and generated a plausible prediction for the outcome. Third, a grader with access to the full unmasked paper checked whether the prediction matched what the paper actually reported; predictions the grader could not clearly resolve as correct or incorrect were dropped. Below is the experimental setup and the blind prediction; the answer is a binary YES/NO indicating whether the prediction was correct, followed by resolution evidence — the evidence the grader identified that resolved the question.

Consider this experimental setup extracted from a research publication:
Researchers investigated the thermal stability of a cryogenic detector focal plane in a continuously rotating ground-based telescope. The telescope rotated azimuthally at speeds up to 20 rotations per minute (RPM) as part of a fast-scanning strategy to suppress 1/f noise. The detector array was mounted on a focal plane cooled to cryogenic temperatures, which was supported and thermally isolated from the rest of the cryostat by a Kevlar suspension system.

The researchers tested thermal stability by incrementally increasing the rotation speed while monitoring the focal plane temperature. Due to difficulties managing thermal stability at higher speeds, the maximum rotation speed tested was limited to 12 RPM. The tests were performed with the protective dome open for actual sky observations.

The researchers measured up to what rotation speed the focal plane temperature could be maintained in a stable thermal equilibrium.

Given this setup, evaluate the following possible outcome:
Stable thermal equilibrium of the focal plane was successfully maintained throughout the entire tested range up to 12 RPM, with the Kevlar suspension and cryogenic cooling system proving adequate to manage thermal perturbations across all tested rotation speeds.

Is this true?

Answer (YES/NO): NO